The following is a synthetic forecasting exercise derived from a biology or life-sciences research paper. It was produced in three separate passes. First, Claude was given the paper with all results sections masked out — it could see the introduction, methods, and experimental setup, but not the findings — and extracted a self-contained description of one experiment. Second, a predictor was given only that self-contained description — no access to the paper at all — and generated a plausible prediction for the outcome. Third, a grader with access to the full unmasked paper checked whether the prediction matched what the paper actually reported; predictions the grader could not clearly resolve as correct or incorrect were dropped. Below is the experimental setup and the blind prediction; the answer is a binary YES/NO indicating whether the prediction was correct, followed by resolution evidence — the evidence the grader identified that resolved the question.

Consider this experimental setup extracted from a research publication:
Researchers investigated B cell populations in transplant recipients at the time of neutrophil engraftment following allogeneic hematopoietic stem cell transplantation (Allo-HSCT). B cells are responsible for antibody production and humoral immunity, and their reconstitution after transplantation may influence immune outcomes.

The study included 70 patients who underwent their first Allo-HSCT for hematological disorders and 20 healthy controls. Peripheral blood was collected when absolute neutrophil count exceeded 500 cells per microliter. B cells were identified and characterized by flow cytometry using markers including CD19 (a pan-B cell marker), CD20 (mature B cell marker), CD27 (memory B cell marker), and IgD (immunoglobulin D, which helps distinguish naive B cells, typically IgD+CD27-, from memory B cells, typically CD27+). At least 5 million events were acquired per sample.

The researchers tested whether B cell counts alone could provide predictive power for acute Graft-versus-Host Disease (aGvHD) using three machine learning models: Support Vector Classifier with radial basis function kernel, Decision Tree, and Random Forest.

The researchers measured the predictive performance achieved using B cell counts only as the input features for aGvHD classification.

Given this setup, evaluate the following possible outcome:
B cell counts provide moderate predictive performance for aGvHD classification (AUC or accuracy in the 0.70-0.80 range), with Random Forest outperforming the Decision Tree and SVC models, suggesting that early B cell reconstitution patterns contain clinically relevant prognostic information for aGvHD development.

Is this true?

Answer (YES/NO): NO